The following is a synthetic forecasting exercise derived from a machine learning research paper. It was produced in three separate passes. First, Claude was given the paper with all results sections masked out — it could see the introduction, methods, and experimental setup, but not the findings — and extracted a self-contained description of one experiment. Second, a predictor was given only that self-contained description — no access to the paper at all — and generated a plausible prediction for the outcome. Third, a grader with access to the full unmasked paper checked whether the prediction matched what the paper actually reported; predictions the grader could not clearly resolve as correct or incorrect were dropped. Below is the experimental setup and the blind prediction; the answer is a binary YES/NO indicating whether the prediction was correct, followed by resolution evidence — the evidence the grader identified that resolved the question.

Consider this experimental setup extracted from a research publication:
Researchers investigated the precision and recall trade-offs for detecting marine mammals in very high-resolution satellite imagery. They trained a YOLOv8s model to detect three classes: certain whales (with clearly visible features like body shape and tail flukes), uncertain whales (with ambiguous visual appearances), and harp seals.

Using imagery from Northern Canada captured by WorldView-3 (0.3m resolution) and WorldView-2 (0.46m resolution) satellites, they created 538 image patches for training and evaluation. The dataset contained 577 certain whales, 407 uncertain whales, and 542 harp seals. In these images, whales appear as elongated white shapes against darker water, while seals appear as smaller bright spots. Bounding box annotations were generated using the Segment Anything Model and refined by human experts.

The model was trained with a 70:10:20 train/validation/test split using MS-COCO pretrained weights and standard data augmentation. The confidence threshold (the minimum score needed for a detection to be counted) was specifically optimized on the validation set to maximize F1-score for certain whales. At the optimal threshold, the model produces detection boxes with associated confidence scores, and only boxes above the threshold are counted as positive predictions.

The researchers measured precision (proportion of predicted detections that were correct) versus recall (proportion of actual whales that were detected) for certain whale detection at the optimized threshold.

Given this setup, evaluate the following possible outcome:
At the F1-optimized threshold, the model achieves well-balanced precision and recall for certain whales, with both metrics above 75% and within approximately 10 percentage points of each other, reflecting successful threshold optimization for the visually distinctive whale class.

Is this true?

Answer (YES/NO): NO